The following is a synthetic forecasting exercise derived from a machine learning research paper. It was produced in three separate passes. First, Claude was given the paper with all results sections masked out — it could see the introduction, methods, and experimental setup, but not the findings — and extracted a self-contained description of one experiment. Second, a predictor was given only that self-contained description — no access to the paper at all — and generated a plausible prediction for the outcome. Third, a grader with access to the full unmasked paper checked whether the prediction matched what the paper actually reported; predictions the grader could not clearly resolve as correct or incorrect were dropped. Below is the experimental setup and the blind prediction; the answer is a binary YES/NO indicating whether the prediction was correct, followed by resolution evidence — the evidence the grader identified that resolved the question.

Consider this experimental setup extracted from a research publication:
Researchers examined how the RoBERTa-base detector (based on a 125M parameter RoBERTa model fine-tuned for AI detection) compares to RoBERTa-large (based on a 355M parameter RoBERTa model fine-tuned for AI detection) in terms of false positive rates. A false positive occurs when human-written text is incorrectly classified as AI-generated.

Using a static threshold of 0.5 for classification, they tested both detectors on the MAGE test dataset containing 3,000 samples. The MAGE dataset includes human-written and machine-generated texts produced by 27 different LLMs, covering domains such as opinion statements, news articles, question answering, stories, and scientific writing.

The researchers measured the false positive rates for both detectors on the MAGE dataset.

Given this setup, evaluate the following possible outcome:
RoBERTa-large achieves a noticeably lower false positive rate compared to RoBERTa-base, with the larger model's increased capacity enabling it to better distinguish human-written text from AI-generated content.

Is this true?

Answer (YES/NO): NO